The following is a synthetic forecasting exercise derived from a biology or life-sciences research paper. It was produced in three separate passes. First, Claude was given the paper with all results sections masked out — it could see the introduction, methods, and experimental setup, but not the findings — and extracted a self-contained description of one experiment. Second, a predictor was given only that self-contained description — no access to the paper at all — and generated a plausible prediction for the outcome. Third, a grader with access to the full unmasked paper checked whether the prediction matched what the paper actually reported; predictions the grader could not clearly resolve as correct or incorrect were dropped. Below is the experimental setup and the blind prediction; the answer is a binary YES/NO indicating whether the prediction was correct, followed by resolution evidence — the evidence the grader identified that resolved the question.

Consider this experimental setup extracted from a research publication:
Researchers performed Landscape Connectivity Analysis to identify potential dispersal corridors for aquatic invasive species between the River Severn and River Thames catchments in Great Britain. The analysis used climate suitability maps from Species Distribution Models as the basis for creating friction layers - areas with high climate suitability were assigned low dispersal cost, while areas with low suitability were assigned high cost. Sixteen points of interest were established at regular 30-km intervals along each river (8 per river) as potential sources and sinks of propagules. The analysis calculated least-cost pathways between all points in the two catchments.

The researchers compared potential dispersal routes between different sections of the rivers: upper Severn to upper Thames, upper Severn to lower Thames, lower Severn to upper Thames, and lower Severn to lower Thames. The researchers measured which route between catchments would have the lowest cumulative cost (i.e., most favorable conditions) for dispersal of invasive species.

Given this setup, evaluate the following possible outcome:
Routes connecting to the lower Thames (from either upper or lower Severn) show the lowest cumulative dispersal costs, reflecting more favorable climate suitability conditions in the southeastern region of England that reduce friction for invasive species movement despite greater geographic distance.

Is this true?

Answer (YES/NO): NO